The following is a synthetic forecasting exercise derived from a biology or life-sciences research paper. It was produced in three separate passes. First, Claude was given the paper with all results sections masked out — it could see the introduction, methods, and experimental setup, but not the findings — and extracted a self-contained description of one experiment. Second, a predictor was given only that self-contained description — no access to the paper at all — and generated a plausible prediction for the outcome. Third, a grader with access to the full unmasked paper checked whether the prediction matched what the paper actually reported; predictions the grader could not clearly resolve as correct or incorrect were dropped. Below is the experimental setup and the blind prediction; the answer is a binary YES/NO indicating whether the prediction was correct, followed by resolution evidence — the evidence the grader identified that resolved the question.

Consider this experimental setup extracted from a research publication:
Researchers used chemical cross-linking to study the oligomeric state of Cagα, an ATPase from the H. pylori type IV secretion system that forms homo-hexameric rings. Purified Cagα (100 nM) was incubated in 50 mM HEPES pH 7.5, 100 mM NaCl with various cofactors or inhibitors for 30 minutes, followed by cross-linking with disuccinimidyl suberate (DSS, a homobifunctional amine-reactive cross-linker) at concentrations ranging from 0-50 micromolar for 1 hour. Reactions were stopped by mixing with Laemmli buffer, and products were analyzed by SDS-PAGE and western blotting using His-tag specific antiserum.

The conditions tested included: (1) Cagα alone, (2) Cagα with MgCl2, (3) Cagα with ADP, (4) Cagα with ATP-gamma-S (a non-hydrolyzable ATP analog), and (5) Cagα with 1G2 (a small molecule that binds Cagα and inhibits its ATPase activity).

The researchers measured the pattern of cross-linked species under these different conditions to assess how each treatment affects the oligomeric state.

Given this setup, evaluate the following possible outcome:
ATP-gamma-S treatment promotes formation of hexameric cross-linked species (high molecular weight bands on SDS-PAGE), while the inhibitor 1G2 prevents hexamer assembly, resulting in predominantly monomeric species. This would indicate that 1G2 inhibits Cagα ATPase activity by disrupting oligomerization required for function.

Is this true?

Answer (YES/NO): NO